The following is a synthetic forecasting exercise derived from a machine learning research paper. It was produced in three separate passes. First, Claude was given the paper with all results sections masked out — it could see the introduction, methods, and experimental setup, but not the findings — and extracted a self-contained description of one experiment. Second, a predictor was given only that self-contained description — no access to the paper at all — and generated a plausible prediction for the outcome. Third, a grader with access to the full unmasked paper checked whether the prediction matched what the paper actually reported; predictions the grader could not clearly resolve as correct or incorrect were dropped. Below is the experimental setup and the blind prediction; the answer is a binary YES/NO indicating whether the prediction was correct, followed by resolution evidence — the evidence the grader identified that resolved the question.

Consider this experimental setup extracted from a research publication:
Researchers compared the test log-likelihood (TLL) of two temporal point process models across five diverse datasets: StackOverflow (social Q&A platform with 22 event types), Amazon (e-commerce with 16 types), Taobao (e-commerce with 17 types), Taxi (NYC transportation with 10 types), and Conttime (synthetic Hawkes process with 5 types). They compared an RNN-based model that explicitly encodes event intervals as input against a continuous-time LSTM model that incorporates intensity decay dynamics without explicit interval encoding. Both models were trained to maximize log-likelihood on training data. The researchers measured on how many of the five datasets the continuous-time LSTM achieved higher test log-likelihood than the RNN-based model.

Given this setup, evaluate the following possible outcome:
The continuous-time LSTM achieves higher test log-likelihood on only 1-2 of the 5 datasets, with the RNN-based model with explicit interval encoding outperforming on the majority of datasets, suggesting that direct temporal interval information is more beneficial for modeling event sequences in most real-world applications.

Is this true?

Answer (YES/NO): NO